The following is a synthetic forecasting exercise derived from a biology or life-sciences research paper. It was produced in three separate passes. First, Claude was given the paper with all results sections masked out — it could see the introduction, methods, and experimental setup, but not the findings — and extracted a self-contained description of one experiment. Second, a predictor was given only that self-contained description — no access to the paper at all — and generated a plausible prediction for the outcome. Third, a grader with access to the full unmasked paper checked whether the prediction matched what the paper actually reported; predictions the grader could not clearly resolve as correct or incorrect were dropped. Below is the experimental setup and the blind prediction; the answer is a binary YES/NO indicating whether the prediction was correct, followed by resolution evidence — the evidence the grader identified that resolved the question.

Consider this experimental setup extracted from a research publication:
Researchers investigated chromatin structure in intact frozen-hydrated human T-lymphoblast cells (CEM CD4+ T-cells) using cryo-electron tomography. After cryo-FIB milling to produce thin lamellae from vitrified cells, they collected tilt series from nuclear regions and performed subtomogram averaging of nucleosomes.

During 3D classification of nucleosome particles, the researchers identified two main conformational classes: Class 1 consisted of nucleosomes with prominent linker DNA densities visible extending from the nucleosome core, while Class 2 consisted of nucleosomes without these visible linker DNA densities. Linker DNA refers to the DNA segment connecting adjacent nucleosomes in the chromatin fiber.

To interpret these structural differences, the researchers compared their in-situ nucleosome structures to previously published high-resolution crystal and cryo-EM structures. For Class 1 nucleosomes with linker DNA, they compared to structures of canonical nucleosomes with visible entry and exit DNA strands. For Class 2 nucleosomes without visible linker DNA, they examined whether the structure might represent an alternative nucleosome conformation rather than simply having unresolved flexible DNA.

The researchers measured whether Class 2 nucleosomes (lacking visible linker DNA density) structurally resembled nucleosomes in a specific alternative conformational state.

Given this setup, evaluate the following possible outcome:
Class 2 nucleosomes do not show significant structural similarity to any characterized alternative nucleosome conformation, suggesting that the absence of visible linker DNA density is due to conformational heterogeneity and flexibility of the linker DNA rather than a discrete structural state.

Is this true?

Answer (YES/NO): YES